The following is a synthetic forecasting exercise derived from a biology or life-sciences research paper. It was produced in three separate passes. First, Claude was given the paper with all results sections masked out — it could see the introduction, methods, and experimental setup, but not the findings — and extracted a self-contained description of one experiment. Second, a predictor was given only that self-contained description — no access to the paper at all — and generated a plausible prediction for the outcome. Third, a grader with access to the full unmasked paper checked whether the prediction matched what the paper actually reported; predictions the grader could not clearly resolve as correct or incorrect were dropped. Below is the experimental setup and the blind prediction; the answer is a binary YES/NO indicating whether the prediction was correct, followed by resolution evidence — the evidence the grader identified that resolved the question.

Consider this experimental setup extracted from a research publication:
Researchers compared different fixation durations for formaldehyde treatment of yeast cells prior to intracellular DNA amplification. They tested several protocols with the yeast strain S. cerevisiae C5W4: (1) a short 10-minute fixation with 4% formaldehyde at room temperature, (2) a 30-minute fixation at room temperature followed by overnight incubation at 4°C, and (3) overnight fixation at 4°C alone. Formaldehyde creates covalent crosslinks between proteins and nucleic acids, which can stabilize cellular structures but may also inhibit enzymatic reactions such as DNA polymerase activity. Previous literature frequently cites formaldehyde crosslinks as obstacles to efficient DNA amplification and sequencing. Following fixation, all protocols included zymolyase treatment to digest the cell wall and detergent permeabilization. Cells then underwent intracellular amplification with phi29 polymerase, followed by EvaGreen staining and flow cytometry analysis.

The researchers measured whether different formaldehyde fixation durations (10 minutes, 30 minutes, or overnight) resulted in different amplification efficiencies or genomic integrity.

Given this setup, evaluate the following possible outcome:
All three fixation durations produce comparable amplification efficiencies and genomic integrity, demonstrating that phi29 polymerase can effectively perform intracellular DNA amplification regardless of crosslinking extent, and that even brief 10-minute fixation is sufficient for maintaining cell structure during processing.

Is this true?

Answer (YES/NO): YES